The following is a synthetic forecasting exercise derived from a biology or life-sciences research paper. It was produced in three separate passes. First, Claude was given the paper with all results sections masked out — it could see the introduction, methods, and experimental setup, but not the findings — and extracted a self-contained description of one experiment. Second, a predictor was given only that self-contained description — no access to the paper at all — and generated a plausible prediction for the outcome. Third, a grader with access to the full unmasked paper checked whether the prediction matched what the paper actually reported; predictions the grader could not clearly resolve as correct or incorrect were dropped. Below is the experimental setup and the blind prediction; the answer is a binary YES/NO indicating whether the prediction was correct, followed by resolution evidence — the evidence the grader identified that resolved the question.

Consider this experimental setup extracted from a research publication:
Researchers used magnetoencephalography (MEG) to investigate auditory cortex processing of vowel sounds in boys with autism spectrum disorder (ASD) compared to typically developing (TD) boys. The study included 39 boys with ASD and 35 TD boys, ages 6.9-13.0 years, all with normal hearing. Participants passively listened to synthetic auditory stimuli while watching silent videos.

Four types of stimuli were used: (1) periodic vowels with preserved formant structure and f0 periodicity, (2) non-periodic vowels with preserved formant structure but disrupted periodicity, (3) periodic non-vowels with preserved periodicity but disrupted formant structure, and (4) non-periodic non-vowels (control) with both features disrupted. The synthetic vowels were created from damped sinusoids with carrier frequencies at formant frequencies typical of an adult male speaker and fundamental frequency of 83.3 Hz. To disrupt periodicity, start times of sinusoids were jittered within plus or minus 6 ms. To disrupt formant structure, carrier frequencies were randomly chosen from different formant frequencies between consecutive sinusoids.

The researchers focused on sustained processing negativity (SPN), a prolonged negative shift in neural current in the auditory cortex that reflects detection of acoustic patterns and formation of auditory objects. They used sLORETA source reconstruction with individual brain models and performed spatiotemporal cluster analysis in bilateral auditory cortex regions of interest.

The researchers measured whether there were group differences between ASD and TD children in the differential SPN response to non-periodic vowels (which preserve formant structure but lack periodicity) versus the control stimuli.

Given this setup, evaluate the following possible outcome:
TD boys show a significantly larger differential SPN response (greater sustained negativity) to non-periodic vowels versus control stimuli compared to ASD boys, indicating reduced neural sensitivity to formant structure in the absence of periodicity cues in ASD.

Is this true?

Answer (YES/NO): YES